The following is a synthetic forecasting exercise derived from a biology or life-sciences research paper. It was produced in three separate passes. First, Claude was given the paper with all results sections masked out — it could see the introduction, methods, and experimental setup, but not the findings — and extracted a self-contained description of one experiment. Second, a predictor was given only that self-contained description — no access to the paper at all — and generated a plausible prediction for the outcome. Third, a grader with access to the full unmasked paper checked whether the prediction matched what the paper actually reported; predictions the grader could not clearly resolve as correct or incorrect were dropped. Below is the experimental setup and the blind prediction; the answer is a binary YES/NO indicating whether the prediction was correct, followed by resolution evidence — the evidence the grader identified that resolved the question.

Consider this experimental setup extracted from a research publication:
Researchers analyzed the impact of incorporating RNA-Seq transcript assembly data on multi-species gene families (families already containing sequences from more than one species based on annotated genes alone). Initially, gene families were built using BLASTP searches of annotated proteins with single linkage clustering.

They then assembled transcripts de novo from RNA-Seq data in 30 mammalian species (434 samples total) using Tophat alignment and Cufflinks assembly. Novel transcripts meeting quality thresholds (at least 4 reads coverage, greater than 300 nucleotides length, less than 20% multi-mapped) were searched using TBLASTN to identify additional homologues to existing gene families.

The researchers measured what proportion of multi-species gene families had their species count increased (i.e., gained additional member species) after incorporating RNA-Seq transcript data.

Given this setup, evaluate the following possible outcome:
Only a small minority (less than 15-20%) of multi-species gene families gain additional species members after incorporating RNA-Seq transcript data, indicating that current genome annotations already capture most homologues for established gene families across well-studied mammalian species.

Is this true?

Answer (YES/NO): NO